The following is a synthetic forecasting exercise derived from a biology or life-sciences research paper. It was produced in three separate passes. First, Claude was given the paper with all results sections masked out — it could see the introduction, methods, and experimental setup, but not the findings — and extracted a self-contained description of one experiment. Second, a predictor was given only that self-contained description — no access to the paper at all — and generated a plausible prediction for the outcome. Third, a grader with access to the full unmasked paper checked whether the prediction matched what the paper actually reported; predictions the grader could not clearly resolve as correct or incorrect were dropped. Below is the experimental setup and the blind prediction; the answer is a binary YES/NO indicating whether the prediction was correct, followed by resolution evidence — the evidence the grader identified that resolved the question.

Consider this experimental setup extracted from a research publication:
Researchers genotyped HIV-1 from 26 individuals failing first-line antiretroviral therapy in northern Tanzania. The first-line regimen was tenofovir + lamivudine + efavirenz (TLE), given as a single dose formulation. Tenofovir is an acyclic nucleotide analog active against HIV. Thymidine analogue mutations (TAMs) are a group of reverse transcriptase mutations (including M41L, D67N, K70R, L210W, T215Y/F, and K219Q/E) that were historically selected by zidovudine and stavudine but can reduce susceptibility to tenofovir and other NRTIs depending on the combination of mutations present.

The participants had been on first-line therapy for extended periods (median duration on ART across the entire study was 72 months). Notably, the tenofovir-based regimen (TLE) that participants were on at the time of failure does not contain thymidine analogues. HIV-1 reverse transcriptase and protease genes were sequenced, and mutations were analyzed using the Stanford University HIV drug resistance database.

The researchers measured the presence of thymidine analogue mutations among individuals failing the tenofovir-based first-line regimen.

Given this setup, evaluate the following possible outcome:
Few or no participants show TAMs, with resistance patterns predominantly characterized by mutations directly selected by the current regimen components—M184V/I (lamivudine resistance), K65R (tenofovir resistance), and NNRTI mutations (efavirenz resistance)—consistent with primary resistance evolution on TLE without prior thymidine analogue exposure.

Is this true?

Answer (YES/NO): NO